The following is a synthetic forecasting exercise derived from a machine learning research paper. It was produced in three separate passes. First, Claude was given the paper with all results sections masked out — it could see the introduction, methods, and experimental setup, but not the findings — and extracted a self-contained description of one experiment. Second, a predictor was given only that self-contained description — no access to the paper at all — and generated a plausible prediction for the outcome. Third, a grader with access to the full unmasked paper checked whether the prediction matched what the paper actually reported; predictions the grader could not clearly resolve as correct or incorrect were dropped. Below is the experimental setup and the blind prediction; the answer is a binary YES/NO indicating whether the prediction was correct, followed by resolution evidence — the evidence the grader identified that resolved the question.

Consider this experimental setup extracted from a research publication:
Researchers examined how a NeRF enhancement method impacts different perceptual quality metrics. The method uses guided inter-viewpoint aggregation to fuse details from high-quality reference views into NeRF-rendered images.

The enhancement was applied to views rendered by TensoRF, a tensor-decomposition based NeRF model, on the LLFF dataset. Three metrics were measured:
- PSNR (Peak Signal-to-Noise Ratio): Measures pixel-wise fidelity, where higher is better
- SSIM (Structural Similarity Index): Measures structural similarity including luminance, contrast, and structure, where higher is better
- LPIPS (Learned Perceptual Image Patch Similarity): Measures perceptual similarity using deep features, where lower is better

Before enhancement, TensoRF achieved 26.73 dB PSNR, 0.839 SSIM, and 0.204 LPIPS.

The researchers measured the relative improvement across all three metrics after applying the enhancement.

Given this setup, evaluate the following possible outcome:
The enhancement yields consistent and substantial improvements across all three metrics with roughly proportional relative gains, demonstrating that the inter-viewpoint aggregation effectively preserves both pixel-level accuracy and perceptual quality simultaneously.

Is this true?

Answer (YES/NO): NO